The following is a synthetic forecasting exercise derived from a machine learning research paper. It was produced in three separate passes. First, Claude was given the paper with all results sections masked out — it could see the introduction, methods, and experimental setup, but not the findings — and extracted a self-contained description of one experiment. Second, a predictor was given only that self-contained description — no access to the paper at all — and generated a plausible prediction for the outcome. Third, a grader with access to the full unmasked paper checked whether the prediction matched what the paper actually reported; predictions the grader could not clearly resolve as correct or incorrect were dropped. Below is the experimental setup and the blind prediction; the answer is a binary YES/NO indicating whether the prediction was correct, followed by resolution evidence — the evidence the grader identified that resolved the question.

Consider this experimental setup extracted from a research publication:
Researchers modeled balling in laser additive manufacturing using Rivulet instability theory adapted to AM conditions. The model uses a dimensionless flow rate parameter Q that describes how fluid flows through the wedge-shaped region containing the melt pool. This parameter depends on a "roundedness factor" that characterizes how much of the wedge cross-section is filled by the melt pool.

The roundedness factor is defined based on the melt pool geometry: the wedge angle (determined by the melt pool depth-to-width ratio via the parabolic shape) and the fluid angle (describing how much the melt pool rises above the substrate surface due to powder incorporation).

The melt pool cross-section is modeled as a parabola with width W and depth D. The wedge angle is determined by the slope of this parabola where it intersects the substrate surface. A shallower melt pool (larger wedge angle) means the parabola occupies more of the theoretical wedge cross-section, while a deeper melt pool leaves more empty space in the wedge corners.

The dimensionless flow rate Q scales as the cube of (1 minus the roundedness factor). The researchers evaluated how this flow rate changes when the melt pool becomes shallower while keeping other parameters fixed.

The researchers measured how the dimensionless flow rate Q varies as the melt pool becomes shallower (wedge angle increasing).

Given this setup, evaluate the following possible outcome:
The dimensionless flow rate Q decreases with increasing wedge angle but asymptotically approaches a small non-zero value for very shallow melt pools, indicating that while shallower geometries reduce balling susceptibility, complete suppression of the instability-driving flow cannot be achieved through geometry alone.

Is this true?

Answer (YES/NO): NO